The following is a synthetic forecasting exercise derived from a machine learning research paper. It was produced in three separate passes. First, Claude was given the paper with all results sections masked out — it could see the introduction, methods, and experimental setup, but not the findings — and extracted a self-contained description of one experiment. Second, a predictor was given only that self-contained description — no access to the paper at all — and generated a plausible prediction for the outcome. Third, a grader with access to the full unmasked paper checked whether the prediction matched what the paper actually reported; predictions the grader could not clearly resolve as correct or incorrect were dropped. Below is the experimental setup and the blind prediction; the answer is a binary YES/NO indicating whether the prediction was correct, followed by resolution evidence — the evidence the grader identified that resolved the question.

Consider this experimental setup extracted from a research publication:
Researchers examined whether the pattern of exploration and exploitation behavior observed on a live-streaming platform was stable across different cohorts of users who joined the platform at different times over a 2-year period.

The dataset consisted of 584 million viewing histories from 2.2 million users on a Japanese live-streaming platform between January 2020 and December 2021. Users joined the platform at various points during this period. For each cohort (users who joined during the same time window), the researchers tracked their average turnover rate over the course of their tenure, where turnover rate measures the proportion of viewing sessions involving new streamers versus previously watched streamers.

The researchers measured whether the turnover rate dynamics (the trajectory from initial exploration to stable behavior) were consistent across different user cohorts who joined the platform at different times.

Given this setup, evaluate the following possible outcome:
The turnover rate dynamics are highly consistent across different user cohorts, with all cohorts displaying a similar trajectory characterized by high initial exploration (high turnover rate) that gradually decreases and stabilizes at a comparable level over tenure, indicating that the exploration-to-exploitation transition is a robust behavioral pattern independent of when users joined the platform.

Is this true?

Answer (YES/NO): YES